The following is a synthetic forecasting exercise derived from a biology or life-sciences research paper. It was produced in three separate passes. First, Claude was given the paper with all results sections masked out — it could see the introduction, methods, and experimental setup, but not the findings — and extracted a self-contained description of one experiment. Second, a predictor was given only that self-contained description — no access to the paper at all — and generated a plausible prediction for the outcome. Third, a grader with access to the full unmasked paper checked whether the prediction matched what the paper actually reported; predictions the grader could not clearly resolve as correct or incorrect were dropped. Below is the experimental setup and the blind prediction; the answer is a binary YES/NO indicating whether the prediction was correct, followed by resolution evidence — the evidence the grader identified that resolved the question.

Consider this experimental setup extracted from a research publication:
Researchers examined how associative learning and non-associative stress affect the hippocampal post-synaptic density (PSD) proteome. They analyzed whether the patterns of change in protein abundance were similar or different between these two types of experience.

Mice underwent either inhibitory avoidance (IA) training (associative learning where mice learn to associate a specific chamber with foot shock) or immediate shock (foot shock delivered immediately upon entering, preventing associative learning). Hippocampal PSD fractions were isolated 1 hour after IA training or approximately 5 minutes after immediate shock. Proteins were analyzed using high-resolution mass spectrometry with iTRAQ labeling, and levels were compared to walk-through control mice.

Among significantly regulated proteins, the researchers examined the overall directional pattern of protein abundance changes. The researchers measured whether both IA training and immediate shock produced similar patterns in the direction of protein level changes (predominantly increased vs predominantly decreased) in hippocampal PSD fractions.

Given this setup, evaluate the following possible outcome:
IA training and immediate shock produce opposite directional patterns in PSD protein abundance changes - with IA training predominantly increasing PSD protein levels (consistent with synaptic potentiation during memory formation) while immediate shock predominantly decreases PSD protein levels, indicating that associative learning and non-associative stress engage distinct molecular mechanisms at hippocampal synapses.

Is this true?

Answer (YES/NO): NO